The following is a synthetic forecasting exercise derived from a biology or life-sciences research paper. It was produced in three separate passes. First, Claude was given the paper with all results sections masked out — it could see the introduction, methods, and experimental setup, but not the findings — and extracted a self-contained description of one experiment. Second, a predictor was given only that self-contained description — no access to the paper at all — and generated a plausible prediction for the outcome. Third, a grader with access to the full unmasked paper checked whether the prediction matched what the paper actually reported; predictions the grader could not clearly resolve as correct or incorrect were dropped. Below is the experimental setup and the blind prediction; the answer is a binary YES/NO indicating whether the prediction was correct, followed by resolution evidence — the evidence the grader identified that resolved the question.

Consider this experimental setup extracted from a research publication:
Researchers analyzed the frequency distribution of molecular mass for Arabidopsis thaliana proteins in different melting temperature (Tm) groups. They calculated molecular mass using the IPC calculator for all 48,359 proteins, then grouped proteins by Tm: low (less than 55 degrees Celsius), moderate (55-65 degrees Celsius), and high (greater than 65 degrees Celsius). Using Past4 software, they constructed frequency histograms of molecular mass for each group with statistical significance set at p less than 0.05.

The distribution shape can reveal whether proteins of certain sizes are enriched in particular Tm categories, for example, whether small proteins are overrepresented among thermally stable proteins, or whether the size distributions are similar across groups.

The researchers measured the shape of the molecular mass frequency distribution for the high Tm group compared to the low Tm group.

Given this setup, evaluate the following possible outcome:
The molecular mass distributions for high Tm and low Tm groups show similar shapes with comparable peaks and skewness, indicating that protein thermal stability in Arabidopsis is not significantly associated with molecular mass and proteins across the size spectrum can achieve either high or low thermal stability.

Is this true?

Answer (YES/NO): NO